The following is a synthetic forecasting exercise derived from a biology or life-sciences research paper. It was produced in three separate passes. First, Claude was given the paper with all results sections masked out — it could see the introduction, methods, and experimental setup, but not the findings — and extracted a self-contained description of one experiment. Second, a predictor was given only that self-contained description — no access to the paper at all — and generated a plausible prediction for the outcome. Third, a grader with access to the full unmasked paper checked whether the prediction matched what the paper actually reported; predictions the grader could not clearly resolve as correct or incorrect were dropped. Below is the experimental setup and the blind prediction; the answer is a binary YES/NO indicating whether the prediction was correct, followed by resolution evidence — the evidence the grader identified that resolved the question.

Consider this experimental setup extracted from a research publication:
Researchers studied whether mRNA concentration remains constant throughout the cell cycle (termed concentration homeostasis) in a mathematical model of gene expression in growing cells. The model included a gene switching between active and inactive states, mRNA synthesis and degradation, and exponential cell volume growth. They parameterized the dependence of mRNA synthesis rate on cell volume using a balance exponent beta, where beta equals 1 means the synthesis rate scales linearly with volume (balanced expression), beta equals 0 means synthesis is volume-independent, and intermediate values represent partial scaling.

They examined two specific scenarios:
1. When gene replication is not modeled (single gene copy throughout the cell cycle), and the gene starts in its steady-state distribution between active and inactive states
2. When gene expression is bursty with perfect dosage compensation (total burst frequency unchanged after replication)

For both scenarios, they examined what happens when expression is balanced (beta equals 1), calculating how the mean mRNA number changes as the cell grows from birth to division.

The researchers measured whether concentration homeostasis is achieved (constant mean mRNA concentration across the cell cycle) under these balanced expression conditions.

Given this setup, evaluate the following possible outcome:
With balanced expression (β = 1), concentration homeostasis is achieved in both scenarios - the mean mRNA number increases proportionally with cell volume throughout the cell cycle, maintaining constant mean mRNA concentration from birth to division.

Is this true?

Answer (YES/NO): YES